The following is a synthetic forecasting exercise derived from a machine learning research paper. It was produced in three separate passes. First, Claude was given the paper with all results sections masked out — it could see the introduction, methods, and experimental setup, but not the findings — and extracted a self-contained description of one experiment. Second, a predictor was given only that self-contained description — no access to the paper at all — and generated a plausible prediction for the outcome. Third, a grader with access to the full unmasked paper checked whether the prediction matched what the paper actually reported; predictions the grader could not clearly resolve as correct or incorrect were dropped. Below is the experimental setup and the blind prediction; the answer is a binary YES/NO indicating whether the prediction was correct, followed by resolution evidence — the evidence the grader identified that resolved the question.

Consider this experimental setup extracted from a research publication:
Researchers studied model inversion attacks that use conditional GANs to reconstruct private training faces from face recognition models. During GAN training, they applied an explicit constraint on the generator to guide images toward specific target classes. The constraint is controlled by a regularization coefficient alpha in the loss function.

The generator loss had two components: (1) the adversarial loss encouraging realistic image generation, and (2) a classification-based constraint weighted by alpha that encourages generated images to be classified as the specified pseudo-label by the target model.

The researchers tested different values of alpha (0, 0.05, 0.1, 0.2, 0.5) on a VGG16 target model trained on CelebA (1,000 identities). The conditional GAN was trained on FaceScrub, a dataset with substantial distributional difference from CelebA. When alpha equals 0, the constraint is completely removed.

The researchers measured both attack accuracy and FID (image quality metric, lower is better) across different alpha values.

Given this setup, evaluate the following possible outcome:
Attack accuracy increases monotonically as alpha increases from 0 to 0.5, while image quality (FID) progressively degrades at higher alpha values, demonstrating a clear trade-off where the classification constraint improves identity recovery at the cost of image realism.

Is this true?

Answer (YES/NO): NO